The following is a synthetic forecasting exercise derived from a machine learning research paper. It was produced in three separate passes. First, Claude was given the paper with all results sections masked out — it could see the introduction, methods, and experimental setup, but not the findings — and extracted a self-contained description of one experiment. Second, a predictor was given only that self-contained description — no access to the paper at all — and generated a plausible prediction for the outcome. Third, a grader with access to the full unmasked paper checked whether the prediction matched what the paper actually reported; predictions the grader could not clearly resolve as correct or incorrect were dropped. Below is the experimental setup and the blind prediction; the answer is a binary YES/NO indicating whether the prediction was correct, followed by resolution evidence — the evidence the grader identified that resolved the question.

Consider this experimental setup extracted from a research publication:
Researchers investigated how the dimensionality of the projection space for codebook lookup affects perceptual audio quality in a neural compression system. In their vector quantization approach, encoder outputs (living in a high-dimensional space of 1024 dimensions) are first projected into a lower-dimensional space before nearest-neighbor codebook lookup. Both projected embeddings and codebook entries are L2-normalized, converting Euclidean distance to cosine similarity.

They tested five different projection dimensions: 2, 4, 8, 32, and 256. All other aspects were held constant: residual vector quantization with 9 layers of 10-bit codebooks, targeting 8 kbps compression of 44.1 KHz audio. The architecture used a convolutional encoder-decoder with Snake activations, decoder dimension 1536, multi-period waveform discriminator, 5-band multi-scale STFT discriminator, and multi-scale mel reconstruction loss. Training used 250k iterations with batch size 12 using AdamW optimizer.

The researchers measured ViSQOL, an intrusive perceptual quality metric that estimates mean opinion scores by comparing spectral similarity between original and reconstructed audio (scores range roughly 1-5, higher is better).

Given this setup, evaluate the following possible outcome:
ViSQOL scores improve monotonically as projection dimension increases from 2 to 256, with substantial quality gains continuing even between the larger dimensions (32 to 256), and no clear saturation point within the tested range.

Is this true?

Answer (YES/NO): NO